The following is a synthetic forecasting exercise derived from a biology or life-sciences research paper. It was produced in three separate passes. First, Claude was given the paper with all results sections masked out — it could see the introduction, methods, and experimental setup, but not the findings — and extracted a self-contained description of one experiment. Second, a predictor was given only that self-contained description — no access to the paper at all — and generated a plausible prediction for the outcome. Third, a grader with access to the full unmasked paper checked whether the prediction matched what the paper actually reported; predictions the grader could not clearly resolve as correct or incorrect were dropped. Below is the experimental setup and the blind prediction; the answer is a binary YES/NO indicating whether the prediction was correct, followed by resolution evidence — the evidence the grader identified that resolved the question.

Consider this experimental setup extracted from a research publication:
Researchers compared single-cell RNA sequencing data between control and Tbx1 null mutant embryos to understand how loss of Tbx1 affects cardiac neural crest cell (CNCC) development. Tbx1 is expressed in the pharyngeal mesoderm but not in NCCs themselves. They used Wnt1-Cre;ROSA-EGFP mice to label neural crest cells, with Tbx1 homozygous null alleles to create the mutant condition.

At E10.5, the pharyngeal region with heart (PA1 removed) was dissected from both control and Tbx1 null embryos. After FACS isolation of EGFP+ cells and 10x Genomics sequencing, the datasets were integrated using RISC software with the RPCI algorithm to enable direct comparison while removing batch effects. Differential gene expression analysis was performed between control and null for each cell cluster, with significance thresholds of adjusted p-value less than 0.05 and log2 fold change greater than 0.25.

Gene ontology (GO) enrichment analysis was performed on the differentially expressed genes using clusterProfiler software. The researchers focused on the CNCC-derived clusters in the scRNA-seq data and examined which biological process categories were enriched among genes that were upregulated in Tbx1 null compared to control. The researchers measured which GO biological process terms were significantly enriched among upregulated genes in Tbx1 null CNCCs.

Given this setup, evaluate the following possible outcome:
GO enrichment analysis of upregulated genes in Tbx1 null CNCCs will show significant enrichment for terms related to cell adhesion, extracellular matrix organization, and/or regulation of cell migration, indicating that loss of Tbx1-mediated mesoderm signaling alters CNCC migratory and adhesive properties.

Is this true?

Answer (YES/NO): NO